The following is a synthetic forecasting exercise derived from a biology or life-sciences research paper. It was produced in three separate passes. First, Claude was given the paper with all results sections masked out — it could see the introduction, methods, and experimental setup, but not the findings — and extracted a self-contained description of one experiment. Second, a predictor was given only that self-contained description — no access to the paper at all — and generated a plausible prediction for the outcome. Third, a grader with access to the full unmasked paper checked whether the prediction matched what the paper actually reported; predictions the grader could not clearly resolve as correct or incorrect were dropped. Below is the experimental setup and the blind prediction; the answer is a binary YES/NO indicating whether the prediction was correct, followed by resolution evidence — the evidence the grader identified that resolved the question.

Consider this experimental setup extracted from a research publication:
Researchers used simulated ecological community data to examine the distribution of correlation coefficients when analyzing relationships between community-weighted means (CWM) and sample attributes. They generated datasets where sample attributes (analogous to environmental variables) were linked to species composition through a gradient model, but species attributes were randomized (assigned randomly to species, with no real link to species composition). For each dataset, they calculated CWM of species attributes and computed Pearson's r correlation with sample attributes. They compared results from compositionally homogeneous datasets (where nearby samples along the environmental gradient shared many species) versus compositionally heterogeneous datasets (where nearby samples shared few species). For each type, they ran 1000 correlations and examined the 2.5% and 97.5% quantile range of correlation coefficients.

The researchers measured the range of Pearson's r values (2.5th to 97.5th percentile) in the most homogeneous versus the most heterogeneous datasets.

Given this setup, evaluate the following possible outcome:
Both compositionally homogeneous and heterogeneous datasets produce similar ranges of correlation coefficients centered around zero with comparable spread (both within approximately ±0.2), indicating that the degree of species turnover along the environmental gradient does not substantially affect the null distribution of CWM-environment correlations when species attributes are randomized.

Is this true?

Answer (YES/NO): NO